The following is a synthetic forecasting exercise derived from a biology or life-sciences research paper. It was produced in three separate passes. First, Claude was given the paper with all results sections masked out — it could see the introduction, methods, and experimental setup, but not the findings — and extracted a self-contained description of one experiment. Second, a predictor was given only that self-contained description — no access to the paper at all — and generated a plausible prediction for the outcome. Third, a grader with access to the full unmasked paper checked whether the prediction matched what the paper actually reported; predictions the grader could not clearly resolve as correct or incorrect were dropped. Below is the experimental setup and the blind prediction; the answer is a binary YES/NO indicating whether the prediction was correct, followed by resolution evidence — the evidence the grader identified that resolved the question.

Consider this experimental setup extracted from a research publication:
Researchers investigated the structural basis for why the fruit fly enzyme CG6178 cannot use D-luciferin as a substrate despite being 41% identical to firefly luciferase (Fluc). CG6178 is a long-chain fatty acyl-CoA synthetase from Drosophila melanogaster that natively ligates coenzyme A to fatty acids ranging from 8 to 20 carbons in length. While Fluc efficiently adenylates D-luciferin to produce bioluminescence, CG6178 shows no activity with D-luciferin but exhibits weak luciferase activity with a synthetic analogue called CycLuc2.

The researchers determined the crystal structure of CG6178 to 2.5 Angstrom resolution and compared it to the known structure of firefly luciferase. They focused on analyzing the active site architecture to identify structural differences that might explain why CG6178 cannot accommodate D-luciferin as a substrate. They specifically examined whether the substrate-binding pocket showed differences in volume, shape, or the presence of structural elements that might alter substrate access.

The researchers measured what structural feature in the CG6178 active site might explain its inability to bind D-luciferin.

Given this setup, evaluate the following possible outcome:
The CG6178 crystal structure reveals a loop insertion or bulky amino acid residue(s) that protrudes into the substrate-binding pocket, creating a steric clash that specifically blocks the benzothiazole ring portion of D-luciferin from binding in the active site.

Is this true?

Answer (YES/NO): NO